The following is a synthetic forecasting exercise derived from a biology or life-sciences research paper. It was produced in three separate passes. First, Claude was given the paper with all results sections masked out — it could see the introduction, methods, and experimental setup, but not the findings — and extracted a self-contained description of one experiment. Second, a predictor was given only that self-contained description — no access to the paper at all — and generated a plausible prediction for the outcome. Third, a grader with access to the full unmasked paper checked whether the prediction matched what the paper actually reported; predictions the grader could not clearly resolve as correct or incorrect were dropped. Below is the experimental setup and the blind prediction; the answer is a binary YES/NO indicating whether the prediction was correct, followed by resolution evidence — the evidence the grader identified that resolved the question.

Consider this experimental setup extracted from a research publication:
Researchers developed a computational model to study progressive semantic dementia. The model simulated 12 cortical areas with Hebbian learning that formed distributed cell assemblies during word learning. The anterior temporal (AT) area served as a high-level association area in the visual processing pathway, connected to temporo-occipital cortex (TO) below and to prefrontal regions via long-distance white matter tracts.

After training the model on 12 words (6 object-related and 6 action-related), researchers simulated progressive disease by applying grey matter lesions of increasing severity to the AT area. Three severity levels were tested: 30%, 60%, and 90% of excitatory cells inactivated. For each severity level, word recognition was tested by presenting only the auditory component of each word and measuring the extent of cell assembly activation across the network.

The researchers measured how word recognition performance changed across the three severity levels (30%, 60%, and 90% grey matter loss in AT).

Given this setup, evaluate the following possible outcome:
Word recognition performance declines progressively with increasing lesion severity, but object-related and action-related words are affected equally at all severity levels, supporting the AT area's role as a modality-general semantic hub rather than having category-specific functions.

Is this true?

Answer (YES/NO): NO